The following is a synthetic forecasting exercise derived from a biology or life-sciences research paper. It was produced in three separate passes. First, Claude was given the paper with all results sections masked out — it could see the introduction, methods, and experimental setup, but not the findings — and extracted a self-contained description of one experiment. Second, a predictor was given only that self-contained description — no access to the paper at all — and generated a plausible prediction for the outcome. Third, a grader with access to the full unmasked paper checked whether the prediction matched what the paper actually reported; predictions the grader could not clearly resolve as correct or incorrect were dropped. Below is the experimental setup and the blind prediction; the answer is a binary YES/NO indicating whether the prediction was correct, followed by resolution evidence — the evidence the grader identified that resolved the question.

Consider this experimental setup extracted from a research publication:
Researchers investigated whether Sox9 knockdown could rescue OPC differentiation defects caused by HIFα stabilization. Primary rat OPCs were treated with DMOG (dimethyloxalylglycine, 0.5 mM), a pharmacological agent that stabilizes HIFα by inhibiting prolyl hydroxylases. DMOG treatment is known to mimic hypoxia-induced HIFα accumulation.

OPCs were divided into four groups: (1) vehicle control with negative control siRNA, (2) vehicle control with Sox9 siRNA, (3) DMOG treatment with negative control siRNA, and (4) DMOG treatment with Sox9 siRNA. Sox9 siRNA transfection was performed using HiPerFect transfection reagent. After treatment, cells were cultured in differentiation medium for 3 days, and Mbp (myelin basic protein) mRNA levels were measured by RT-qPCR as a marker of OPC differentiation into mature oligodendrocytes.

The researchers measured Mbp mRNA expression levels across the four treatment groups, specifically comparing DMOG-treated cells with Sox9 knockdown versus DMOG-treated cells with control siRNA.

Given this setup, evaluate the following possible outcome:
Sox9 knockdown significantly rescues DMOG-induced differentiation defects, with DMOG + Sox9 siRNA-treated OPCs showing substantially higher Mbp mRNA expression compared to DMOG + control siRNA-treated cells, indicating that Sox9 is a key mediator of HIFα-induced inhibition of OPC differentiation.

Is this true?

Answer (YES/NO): YES